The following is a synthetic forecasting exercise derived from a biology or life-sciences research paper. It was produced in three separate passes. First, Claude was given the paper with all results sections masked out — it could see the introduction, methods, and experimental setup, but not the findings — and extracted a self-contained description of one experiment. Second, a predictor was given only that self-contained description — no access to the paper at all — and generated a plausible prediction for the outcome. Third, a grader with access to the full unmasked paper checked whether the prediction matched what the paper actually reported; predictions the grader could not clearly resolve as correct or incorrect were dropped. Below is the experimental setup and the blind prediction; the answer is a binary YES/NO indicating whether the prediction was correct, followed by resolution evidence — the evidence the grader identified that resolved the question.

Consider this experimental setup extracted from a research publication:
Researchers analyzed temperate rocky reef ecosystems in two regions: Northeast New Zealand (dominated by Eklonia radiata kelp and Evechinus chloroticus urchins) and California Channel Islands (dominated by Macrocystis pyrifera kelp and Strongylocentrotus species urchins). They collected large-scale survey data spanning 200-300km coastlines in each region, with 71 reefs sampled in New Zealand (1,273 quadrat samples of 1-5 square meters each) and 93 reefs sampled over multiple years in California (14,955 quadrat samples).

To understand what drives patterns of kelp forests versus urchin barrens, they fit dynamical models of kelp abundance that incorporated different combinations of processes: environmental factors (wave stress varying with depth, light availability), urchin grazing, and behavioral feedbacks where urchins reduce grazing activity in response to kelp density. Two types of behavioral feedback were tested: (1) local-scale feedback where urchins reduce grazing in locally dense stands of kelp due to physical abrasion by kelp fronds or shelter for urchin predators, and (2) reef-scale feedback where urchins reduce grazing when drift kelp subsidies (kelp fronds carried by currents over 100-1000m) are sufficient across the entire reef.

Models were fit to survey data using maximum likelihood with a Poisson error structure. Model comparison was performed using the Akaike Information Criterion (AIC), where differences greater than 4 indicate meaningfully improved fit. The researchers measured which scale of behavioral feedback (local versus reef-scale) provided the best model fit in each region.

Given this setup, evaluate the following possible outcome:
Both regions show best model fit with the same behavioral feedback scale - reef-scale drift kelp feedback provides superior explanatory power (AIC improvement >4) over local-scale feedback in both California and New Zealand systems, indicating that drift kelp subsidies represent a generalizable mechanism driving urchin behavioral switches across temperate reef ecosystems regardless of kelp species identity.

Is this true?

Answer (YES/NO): NO